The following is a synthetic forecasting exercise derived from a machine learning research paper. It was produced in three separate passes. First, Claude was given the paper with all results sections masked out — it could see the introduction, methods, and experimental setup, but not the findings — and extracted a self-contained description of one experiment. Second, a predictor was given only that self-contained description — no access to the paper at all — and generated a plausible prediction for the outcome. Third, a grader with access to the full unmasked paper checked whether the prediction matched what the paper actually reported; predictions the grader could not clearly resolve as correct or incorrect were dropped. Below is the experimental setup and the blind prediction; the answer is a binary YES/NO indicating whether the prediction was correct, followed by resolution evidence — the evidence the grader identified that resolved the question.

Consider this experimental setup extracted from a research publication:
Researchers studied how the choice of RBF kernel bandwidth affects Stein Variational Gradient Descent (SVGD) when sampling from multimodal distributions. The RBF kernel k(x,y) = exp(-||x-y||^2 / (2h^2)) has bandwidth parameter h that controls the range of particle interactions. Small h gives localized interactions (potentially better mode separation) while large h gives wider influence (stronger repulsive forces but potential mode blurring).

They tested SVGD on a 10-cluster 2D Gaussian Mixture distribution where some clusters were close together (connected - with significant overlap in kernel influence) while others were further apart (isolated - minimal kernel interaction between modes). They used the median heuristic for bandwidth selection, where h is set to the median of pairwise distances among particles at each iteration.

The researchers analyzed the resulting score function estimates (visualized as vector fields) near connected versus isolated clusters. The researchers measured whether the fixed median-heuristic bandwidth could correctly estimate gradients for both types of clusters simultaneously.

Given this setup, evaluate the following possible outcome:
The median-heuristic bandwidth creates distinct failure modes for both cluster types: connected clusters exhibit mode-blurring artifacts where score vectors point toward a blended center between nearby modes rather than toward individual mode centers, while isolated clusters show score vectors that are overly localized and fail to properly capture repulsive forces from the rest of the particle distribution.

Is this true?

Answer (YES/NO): NO